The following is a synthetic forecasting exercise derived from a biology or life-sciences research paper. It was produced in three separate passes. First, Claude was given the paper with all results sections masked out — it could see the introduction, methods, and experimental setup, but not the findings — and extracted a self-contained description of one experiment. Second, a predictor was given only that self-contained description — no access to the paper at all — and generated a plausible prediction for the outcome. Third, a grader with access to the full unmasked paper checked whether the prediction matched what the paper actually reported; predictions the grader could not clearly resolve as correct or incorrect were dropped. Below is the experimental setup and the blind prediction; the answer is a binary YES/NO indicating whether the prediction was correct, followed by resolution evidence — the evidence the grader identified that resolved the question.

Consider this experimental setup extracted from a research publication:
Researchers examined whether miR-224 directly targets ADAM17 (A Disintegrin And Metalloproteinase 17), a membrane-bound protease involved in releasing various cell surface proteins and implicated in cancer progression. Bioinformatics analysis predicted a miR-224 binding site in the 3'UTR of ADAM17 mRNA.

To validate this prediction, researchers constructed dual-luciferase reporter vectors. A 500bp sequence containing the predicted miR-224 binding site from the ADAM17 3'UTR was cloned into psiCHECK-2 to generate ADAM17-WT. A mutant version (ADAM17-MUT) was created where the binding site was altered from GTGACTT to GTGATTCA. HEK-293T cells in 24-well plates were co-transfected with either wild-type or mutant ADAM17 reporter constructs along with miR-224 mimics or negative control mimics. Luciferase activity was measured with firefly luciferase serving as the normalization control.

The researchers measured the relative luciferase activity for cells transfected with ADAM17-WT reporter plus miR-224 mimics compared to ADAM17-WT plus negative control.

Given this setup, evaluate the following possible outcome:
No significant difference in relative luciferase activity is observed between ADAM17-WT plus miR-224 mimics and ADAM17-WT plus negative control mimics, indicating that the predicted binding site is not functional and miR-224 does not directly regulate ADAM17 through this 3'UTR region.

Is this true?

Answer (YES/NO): NO